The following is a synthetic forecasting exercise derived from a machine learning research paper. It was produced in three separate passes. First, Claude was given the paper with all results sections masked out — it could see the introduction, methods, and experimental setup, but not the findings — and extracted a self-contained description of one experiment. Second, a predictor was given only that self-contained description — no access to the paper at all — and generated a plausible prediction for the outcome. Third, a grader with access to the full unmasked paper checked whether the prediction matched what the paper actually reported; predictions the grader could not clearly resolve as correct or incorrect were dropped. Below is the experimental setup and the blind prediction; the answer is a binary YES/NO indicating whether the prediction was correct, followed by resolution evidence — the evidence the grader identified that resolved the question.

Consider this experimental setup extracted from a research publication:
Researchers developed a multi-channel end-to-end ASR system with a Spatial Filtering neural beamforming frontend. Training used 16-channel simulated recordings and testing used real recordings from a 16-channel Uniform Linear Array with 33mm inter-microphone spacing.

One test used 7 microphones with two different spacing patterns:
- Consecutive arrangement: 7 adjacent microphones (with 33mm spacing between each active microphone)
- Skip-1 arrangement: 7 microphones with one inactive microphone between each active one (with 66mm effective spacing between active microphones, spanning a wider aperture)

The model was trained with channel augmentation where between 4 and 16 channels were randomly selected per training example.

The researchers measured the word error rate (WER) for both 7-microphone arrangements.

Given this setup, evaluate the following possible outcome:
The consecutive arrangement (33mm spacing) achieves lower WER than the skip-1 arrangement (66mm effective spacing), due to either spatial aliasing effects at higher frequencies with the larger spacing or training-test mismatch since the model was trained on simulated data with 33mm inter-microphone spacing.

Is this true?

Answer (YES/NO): NO